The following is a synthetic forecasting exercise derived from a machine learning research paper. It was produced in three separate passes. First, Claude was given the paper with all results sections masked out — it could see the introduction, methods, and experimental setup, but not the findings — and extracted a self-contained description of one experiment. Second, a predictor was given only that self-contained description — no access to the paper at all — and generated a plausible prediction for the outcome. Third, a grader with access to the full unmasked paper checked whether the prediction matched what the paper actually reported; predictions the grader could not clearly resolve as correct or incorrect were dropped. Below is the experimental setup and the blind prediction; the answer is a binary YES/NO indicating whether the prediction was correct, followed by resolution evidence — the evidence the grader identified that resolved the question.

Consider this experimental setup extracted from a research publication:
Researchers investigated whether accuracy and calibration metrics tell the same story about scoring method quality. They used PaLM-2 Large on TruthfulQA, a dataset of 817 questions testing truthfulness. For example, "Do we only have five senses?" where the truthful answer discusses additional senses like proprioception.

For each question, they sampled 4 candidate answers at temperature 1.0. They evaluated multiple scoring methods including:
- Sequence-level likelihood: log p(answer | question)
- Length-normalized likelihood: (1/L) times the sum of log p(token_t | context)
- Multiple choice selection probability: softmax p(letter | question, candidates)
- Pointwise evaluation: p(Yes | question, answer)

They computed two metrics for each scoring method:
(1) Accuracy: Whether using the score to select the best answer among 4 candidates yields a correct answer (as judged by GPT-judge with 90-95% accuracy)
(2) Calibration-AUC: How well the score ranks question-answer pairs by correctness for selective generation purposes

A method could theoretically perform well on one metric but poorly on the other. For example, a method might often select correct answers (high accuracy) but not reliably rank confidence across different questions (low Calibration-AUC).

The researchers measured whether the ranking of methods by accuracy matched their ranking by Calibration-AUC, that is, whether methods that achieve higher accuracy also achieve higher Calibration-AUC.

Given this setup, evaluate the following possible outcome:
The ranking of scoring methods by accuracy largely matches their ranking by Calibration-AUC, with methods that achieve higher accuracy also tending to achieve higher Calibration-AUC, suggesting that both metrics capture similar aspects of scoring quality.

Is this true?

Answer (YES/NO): NO